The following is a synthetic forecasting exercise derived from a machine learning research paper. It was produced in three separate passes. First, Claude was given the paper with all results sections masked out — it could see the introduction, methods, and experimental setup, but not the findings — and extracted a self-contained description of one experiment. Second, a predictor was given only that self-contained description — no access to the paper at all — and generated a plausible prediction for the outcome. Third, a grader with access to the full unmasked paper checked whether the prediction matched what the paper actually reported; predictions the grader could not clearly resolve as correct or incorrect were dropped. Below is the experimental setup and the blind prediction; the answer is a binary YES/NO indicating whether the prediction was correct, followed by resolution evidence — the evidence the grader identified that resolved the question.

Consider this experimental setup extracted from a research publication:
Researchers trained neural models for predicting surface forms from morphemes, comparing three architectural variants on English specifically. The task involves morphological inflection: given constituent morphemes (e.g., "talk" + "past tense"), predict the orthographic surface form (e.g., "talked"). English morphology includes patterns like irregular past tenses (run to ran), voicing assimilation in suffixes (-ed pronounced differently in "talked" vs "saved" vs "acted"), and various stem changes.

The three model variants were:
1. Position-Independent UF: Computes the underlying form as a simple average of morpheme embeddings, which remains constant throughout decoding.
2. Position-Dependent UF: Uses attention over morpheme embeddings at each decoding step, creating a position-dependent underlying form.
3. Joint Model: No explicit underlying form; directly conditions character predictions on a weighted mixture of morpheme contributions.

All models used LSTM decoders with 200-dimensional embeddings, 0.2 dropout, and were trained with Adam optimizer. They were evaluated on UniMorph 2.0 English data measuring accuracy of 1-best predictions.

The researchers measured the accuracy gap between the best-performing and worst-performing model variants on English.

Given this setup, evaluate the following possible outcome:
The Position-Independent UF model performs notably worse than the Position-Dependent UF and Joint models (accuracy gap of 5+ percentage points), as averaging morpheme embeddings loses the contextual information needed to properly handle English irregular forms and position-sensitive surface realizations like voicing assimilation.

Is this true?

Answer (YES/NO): NO